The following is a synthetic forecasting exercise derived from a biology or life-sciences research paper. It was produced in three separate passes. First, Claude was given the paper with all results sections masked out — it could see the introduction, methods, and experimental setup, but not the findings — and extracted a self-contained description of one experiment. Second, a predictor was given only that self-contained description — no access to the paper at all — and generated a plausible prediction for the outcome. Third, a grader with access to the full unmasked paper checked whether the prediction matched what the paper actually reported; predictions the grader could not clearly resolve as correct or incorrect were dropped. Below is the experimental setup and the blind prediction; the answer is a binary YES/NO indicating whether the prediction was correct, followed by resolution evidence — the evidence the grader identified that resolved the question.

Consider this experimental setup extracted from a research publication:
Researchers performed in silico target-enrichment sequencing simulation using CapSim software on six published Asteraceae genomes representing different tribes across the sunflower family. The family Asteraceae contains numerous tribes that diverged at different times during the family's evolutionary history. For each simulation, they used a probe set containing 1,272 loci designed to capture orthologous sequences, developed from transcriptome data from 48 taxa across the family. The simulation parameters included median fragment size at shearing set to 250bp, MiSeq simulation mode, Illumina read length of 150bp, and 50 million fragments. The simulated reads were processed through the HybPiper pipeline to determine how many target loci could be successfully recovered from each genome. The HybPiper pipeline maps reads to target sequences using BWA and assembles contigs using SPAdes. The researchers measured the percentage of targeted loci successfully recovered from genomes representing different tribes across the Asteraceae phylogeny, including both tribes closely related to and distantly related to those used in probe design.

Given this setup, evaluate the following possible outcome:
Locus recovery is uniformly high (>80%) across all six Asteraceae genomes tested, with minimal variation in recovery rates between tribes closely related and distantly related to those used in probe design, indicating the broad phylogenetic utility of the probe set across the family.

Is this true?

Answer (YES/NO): NO